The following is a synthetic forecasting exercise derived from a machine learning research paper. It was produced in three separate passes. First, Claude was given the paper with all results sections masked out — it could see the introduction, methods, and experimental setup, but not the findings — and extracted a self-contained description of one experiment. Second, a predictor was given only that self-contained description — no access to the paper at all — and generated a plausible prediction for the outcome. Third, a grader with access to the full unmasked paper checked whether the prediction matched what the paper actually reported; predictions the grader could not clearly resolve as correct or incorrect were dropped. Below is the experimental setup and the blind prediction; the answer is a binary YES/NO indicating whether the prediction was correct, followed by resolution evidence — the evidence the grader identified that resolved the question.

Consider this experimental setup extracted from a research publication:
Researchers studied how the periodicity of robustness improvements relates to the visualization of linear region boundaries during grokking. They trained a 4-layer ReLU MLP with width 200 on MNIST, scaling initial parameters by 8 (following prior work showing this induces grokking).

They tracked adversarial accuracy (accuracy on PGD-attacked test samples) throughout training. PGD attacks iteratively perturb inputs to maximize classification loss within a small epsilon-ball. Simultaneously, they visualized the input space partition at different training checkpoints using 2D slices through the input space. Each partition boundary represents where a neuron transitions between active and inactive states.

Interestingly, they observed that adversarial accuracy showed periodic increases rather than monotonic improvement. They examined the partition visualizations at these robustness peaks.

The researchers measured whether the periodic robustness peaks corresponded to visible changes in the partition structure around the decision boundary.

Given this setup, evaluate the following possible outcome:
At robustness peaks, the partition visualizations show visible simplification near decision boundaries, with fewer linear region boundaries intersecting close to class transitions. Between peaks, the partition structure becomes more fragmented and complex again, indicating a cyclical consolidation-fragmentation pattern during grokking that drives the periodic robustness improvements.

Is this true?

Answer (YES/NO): NO